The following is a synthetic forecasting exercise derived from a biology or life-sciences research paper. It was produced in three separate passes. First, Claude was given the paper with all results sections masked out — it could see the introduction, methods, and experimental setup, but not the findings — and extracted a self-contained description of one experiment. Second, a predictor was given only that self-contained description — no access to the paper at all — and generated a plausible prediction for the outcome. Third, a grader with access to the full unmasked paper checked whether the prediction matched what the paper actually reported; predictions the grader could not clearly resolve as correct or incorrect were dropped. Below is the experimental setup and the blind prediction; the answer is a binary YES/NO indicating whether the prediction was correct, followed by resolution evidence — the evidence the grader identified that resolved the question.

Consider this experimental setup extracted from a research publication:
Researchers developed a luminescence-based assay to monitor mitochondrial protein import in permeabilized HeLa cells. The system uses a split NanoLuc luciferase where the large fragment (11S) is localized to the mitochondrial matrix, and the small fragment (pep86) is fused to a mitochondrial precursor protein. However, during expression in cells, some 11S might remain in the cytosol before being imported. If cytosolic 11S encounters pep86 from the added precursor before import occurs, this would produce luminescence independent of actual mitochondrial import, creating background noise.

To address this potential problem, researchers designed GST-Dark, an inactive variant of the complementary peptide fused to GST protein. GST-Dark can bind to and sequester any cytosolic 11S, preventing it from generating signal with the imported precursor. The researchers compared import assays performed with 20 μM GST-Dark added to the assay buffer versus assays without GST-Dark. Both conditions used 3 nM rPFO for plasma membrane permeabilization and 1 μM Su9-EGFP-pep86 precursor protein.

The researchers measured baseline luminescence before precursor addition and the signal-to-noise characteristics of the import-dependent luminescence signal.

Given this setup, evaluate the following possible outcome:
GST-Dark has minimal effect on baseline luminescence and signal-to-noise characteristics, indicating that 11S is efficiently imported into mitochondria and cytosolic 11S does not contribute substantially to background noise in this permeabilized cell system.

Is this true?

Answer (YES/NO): NO